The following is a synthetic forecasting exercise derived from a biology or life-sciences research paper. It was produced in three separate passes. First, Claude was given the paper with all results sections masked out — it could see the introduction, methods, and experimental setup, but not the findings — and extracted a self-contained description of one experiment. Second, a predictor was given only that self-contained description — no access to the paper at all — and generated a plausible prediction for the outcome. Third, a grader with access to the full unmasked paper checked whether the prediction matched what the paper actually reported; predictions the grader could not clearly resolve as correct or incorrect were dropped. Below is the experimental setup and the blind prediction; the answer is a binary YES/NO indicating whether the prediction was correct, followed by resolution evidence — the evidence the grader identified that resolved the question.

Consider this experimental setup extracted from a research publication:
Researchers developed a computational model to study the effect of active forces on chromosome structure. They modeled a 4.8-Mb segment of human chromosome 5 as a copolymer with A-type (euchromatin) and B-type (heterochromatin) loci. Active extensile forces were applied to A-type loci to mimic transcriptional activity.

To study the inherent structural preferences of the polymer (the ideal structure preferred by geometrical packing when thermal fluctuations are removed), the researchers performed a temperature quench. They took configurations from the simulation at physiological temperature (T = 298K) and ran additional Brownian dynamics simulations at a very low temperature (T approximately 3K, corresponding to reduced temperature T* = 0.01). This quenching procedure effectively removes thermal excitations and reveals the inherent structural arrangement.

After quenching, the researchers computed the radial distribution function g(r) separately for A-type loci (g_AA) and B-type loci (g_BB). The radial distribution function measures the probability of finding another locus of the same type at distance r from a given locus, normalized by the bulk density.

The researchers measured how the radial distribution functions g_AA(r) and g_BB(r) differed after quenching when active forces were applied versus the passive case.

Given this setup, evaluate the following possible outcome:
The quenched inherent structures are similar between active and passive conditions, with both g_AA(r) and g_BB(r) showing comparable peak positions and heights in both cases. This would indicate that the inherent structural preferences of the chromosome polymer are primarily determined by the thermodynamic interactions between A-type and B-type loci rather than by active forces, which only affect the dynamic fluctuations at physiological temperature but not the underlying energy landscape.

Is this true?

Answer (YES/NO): NO